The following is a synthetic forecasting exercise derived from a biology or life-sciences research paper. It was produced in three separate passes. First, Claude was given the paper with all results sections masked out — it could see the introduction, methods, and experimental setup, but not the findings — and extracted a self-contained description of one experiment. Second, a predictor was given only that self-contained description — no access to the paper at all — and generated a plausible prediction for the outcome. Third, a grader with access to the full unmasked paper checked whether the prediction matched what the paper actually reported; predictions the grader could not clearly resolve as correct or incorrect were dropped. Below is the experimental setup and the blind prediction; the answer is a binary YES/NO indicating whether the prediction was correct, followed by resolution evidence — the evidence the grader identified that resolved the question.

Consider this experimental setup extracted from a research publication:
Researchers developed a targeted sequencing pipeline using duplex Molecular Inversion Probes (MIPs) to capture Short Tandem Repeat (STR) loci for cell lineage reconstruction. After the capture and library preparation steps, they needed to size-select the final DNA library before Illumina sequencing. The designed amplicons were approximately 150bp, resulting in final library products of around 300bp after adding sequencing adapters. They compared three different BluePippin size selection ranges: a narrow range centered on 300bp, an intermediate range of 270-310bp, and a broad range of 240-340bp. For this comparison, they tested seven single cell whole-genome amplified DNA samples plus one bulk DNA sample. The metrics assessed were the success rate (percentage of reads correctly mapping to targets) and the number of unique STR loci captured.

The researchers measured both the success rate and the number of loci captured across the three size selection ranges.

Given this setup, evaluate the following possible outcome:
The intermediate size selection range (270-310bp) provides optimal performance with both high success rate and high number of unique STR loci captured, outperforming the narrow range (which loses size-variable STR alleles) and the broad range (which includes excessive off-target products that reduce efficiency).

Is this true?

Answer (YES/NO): NO